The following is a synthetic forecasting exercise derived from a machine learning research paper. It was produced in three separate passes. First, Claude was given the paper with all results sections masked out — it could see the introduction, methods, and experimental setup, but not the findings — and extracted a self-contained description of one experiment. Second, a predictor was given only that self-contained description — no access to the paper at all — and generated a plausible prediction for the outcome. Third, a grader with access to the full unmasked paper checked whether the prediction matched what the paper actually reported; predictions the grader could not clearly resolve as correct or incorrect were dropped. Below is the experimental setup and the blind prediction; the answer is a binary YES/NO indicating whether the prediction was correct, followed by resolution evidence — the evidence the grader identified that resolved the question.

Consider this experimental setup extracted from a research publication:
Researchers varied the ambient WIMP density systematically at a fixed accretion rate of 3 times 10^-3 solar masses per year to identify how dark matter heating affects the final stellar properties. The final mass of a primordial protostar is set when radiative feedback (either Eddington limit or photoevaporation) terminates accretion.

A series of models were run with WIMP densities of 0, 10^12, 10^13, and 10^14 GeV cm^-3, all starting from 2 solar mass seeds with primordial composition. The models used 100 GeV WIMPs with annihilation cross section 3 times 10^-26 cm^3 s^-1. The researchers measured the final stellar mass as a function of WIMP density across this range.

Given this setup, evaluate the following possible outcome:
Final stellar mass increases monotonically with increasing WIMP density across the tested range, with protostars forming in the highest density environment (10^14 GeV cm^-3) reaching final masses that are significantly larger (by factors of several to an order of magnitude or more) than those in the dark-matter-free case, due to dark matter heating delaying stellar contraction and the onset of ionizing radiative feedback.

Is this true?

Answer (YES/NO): NO